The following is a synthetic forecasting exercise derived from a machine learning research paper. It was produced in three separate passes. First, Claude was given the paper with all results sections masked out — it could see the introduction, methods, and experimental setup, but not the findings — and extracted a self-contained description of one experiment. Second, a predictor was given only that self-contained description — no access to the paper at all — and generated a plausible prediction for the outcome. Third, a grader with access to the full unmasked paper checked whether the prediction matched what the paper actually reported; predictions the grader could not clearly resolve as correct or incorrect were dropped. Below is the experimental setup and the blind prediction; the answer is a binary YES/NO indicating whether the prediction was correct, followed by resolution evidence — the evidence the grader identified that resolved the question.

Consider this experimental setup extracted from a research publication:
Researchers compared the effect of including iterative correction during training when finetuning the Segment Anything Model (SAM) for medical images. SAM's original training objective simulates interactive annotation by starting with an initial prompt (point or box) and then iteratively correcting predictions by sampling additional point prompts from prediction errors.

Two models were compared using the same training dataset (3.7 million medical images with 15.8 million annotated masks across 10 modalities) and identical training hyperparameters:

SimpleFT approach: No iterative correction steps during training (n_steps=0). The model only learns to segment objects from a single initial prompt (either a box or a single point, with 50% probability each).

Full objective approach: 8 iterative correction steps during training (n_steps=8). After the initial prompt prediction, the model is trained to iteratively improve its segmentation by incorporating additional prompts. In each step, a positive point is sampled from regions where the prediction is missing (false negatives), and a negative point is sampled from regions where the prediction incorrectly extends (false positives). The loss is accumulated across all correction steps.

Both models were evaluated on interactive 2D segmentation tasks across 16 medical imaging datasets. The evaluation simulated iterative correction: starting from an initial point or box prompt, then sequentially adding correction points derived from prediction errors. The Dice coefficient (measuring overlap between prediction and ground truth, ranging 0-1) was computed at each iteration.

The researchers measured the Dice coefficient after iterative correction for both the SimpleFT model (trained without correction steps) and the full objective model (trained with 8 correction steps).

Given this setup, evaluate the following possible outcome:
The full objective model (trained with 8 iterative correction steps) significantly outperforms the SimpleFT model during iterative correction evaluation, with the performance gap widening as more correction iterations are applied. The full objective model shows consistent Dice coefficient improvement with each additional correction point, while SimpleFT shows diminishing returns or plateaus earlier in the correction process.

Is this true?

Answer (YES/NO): YES